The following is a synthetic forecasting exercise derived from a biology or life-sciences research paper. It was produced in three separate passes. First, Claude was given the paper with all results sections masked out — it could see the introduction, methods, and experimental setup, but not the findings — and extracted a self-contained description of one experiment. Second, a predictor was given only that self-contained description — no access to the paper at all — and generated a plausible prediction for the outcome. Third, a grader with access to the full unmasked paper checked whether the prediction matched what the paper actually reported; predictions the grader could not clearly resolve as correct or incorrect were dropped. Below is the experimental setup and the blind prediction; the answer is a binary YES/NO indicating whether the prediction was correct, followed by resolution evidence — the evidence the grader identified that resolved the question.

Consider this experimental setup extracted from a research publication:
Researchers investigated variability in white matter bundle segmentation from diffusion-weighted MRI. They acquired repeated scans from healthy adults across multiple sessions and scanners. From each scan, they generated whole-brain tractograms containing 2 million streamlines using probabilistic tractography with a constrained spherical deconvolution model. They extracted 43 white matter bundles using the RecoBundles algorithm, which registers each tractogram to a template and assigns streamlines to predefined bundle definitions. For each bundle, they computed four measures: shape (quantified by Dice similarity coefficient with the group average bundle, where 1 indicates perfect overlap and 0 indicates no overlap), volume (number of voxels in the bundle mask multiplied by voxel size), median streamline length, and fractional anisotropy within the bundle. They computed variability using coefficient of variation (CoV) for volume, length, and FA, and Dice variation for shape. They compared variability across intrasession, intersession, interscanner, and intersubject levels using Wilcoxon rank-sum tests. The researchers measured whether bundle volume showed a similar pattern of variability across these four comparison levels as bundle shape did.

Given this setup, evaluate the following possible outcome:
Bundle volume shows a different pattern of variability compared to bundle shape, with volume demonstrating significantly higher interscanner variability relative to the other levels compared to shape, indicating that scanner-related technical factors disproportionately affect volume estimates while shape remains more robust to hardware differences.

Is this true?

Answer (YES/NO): NO